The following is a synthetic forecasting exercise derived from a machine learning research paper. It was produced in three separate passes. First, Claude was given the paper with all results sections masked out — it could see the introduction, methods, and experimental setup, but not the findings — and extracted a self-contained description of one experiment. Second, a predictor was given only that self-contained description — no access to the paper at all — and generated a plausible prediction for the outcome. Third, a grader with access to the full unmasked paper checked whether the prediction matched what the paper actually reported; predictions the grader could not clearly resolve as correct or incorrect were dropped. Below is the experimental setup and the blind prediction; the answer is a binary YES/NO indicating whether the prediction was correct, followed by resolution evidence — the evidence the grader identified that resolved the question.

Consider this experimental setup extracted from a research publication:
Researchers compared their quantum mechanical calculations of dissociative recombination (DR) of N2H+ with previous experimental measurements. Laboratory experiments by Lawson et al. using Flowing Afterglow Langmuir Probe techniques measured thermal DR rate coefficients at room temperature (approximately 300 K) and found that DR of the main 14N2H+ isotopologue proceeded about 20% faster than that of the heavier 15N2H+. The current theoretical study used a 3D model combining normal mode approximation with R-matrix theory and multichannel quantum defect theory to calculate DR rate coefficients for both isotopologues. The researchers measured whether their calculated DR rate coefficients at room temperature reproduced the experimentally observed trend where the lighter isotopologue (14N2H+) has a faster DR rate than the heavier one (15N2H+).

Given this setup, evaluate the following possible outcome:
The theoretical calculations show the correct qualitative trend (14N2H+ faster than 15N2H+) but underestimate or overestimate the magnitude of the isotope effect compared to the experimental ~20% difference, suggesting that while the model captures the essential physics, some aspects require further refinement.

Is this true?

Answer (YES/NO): YES